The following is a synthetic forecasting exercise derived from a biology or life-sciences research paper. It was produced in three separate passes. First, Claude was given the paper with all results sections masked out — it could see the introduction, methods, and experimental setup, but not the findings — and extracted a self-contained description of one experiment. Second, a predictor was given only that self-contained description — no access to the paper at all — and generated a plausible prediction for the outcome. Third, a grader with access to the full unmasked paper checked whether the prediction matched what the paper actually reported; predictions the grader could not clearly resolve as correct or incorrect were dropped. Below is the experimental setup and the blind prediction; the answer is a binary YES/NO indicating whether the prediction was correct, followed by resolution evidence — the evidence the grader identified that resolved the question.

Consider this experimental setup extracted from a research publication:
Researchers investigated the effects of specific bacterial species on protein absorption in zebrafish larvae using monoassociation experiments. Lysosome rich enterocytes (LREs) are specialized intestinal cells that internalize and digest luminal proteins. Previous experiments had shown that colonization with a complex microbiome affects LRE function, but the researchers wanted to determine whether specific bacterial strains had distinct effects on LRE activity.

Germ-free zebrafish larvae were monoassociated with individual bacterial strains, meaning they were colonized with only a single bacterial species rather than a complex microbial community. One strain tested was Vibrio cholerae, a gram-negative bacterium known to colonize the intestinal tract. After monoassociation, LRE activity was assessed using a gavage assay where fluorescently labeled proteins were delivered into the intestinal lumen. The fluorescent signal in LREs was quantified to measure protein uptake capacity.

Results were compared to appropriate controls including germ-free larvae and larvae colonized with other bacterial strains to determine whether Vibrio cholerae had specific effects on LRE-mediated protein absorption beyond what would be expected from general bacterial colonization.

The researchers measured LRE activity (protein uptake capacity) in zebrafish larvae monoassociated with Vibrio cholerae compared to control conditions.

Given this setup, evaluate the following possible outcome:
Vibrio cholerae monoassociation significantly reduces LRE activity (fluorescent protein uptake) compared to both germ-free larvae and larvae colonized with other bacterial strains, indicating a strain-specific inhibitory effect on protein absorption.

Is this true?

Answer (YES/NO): YES